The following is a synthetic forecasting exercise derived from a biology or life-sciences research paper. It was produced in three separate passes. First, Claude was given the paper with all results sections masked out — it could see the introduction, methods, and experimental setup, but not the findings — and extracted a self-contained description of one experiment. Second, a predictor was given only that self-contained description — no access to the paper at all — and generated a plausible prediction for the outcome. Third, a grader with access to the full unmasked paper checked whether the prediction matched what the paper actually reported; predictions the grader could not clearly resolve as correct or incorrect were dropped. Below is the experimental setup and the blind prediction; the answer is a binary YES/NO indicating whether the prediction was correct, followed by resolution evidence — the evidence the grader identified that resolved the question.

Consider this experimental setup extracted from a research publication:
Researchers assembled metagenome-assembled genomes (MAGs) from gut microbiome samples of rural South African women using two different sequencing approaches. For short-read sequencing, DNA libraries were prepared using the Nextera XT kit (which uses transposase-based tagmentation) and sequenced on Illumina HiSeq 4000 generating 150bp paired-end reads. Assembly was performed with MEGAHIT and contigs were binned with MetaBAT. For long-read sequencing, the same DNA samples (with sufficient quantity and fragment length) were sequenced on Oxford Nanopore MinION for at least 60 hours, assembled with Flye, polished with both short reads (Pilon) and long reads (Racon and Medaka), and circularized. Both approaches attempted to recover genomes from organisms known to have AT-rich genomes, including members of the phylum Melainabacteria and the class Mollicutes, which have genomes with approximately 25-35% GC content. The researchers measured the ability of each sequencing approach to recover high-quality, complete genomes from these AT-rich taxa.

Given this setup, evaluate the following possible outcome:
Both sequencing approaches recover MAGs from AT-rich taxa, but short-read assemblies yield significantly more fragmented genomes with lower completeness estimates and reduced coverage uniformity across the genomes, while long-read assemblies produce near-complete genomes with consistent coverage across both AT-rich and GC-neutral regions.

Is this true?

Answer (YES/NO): NO